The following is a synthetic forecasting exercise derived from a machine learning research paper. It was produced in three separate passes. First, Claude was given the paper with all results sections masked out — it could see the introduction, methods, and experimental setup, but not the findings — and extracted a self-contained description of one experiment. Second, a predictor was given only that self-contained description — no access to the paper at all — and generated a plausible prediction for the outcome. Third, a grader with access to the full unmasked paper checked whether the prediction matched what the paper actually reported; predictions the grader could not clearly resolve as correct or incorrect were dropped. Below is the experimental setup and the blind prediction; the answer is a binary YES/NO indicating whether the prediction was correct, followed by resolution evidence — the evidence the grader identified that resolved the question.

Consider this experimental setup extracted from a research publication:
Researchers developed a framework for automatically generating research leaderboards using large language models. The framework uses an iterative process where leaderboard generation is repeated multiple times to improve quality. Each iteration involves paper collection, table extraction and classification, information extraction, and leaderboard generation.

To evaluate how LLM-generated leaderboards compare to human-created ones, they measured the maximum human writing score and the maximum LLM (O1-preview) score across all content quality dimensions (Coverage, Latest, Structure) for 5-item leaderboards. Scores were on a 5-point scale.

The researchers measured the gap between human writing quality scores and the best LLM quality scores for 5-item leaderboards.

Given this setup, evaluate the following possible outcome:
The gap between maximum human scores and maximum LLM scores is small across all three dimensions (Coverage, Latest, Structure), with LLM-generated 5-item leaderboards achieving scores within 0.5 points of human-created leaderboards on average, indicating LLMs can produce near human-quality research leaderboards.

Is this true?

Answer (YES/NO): YES